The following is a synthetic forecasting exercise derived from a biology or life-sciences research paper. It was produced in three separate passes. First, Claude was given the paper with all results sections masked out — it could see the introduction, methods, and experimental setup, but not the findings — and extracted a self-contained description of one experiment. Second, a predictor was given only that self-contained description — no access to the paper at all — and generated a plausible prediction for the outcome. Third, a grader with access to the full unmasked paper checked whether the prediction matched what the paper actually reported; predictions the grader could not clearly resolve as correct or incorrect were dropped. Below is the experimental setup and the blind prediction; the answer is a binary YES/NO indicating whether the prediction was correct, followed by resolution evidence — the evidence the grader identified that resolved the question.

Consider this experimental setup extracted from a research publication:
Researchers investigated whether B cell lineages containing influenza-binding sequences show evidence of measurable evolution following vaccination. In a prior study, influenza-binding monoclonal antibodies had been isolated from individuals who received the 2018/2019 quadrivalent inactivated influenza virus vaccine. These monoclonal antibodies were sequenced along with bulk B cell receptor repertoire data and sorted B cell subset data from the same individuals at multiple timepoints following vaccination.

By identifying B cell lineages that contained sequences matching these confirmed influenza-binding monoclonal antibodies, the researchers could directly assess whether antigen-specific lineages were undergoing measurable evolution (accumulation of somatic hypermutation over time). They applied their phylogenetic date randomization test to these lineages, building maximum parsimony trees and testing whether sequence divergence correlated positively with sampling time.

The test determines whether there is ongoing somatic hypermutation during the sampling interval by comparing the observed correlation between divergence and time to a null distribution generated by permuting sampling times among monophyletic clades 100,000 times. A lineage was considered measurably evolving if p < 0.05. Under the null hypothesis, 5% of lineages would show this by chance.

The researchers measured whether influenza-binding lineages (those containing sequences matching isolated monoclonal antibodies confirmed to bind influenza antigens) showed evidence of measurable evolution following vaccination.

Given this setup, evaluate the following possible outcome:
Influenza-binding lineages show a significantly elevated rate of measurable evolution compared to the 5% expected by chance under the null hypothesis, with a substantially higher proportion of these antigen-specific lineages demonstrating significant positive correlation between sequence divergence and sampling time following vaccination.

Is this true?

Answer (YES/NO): YES